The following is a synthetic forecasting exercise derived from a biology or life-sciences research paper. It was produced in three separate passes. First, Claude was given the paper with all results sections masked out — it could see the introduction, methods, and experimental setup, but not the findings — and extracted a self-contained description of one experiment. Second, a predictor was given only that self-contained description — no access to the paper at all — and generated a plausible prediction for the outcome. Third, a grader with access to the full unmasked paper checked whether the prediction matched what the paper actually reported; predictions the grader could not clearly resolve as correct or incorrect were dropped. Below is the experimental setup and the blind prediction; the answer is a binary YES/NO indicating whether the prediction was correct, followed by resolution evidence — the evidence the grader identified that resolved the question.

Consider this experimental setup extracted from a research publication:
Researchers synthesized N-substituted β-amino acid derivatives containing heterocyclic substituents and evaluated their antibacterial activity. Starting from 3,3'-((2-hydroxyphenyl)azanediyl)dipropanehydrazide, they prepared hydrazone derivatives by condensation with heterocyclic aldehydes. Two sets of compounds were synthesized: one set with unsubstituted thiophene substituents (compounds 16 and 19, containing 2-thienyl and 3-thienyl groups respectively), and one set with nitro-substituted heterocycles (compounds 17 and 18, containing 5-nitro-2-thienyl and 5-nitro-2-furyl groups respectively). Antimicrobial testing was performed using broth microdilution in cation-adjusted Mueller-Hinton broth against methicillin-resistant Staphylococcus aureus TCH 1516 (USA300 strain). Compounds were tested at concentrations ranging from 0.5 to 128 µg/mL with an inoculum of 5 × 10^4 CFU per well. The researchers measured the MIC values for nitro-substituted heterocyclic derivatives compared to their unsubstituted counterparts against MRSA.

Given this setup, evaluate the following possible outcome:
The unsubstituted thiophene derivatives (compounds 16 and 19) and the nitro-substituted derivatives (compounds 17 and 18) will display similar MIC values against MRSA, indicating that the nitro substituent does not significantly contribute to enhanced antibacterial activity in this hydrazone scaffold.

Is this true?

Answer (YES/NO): NO